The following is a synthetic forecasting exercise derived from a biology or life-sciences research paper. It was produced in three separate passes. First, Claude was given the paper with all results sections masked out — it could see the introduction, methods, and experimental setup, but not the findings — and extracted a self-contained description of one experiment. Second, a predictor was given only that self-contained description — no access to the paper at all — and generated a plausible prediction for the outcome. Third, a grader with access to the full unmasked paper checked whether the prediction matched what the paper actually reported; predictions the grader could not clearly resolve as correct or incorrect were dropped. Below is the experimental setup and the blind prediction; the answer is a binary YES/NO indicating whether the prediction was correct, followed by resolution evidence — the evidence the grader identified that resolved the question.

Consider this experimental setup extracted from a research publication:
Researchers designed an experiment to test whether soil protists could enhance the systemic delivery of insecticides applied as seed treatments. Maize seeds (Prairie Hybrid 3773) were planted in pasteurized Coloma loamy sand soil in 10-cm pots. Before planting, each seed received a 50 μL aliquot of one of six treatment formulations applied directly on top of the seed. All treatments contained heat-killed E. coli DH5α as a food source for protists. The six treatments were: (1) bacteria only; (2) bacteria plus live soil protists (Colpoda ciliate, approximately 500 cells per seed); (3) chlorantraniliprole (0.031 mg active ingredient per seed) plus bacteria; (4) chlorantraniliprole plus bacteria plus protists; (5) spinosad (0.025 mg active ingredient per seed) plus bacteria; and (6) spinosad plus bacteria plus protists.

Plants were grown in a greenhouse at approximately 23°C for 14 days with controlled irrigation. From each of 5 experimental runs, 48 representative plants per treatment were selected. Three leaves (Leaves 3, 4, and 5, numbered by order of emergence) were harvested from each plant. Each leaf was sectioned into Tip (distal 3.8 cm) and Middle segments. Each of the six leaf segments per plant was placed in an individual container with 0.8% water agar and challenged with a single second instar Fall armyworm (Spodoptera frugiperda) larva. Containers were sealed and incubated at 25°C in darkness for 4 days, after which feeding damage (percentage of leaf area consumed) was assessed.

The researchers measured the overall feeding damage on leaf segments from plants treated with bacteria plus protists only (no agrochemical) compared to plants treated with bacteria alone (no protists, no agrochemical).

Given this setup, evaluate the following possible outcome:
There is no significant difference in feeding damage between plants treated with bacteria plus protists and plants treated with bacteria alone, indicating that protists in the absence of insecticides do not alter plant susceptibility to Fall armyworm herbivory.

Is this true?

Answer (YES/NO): YES